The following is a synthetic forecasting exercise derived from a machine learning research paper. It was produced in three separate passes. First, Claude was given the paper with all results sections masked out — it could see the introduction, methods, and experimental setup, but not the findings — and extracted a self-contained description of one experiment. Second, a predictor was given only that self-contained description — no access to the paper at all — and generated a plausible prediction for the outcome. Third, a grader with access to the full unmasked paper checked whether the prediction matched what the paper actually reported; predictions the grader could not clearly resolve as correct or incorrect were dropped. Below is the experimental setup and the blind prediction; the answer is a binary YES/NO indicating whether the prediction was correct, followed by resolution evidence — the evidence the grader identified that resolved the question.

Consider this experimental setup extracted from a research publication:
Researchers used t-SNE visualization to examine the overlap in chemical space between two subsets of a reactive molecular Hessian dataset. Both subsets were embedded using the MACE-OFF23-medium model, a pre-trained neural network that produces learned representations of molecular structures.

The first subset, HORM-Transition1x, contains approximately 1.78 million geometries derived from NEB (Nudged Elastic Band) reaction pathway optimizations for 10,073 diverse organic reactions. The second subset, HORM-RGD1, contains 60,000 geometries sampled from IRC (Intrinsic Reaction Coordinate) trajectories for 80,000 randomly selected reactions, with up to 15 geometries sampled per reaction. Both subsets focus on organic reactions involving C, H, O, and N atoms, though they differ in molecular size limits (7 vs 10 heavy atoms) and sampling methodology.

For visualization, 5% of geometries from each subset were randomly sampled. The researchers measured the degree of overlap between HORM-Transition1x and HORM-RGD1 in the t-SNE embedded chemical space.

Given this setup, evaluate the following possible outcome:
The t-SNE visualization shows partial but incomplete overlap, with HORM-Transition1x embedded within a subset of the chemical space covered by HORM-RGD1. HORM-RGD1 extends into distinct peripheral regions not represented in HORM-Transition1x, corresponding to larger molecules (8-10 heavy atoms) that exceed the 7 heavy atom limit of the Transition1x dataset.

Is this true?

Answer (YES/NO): NO